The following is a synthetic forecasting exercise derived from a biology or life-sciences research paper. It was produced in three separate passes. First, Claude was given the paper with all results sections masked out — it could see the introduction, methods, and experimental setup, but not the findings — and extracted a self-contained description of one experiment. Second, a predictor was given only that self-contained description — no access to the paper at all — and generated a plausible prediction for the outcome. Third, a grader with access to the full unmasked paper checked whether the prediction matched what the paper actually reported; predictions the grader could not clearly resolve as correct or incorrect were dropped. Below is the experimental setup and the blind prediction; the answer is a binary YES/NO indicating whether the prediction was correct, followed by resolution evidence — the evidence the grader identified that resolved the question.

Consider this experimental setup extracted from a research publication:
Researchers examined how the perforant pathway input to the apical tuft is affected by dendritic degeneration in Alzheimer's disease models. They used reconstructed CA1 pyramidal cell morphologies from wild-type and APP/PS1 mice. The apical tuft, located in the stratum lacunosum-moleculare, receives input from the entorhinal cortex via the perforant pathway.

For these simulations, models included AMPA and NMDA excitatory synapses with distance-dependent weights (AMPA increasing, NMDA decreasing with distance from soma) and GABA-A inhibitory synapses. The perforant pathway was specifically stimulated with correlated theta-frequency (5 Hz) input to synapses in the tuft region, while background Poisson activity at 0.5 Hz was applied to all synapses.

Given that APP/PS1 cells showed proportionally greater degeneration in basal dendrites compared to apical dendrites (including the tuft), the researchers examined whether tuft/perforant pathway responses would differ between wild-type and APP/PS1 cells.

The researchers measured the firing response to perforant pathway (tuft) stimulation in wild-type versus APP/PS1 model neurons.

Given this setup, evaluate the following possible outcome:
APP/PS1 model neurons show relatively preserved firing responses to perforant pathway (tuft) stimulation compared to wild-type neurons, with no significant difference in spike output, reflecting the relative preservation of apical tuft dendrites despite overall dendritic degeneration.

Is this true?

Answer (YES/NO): YES